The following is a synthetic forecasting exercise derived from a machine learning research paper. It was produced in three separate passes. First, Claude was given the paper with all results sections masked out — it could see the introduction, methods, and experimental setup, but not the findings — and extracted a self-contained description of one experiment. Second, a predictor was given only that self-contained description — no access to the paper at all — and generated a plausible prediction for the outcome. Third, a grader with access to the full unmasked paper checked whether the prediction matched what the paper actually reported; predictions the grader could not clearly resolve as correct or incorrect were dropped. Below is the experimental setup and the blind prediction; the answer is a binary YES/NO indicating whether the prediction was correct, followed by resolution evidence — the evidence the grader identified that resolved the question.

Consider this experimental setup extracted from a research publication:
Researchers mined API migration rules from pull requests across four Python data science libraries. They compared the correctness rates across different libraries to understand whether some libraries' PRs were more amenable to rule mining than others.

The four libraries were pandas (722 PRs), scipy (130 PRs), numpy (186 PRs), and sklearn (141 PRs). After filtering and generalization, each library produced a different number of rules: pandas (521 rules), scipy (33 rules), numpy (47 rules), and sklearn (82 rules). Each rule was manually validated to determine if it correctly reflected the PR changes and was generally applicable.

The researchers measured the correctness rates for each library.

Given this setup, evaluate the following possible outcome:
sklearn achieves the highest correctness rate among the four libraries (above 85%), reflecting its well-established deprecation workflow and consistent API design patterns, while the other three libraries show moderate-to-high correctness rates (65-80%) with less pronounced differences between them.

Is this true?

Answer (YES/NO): NO